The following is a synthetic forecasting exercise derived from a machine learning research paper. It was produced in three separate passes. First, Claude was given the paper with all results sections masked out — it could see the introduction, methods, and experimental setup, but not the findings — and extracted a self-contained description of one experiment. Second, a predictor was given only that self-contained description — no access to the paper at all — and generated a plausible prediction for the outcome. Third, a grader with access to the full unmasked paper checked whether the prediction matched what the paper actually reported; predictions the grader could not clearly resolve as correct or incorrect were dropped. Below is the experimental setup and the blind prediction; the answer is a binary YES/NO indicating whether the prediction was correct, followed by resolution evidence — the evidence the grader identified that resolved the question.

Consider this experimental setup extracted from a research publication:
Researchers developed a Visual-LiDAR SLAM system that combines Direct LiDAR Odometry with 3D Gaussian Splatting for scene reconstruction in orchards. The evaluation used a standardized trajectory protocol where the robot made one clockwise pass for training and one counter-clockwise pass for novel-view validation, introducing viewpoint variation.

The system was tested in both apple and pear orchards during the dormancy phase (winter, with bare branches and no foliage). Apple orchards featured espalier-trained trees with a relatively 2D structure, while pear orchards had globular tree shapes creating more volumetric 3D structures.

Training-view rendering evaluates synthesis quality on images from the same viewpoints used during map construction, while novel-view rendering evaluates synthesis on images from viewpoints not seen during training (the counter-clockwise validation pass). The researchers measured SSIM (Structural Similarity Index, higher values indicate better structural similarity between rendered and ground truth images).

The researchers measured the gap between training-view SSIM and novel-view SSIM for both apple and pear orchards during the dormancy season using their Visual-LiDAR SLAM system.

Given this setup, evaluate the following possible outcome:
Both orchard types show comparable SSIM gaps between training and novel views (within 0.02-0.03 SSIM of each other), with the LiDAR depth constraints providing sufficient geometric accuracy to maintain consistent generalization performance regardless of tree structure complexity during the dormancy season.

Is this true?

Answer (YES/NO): NO